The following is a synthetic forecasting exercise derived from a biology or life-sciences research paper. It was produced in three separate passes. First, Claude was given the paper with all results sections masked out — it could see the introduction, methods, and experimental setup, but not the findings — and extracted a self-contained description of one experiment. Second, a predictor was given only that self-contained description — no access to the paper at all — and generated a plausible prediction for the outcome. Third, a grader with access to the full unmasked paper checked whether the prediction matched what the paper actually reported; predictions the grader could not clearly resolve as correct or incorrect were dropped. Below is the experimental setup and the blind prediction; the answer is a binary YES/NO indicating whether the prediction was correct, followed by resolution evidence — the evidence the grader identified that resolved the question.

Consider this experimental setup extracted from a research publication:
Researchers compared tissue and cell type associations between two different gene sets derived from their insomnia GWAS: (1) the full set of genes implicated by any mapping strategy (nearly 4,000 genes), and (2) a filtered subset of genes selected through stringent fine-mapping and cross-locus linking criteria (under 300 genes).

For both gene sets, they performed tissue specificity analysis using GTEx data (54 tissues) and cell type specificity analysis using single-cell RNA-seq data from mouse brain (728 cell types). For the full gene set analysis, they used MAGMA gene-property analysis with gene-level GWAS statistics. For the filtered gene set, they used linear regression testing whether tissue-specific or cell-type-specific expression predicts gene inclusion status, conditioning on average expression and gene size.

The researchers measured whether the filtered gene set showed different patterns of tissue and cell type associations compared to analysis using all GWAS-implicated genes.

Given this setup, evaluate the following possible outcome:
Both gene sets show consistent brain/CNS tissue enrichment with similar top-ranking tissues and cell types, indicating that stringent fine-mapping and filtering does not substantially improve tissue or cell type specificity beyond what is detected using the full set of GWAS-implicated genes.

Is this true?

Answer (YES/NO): NO